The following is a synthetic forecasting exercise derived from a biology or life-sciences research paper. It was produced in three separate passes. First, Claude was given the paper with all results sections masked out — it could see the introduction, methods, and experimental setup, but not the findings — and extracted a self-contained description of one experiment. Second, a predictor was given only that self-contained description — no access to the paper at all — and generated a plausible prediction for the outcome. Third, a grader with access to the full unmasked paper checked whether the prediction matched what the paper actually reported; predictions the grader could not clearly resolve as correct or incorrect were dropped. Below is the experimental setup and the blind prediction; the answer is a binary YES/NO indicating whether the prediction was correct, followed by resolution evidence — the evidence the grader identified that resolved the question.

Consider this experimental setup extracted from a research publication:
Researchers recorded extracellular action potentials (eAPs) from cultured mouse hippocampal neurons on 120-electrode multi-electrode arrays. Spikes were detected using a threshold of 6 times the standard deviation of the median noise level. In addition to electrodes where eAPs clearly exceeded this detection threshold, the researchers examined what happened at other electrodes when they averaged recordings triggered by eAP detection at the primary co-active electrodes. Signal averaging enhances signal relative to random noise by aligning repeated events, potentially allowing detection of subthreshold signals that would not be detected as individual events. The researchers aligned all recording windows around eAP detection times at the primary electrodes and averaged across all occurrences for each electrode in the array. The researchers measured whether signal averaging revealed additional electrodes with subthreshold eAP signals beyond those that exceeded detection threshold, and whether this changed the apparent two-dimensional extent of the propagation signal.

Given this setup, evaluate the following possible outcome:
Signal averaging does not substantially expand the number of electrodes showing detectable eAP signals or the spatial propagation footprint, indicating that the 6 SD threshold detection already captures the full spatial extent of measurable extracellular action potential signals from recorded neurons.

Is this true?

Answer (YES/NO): NO